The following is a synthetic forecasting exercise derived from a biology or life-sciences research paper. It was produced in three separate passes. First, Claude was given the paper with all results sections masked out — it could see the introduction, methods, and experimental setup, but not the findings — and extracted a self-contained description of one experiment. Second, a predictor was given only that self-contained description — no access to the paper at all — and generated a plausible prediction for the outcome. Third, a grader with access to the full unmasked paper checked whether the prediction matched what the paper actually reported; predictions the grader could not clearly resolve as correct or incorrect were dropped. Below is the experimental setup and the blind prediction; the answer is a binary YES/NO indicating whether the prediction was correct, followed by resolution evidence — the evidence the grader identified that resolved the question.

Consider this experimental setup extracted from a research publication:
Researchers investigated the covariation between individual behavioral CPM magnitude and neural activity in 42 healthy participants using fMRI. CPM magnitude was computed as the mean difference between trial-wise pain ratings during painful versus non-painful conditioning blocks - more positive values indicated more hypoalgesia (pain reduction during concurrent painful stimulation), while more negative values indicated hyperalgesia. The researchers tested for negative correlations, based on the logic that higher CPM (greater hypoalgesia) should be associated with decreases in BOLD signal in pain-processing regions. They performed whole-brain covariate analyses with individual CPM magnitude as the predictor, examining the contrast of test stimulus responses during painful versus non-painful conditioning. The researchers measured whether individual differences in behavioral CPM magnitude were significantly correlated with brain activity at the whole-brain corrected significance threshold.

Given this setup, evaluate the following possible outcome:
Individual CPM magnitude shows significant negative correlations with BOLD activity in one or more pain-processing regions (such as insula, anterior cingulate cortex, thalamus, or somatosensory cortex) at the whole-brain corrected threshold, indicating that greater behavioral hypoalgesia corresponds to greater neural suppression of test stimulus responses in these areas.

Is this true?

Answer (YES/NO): YES